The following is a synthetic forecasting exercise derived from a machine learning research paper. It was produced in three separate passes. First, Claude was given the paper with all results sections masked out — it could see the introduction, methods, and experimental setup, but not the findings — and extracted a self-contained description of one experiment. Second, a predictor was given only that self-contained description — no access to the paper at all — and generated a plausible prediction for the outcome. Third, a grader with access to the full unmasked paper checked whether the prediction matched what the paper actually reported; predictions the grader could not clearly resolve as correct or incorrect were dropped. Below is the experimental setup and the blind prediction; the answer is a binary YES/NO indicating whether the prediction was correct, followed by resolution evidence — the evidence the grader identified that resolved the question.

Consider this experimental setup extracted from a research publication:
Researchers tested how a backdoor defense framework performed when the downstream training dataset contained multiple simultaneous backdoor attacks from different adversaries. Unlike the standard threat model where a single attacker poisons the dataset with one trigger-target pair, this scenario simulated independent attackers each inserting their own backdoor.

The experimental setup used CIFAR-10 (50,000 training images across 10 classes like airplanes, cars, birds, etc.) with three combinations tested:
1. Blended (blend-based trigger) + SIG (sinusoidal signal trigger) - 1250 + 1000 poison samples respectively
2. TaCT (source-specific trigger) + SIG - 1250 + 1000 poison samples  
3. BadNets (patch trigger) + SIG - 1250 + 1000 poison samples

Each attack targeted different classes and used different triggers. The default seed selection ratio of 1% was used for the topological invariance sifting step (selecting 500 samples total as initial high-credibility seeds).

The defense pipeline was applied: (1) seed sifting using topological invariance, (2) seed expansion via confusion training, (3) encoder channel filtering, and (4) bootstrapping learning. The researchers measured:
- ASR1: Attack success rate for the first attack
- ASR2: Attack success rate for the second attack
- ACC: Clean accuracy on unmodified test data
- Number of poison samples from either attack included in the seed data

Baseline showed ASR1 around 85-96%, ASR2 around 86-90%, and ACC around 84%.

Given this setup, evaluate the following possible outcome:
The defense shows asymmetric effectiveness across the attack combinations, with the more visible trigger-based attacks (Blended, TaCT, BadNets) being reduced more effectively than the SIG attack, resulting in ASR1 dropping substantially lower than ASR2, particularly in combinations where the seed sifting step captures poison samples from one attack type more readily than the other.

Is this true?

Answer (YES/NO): NO